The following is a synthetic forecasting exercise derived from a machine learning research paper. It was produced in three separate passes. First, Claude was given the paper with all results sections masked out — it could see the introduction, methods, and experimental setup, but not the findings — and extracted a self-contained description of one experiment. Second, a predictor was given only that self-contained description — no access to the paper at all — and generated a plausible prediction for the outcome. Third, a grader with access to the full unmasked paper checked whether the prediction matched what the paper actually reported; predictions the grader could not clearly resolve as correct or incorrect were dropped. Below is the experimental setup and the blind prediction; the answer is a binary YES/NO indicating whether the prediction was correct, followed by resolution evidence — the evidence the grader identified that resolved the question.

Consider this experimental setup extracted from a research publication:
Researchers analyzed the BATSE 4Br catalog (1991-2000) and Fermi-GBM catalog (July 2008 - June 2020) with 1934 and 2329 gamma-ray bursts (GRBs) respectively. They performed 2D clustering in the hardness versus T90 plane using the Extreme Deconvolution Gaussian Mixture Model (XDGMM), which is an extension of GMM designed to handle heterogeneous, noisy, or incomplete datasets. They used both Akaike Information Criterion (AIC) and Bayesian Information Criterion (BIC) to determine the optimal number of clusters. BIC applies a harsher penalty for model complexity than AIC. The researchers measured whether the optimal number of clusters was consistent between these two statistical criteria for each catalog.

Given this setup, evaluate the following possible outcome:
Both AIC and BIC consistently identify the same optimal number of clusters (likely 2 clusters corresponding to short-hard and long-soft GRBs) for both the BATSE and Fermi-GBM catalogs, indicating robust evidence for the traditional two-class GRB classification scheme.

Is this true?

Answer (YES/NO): NO